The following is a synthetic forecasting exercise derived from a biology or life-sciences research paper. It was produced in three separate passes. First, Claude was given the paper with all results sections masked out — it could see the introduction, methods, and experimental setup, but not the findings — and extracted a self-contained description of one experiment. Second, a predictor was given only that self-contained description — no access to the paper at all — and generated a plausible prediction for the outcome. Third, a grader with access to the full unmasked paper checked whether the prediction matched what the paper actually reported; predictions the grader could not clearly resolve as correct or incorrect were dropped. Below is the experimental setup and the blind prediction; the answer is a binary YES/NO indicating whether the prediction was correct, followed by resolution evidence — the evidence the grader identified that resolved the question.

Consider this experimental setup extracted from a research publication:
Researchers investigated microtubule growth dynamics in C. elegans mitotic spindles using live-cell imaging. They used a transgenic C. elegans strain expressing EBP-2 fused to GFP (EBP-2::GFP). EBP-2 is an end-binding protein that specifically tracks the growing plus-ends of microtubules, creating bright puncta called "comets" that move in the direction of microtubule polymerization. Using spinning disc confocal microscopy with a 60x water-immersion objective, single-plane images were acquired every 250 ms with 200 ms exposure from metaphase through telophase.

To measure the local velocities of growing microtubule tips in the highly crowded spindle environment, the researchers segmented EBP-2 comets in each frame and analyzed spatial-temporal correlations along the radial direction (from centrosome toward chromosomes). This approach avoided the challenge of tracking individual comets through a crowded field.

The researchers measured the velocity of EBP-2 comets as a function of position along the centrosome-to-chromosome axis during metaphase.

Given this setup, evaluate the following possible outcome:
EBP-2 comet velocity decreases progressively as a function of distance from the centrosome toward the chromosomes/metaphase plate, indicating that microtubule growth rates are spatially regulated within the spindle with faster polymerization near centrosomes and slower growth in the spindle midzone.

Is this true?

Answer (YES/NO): NO